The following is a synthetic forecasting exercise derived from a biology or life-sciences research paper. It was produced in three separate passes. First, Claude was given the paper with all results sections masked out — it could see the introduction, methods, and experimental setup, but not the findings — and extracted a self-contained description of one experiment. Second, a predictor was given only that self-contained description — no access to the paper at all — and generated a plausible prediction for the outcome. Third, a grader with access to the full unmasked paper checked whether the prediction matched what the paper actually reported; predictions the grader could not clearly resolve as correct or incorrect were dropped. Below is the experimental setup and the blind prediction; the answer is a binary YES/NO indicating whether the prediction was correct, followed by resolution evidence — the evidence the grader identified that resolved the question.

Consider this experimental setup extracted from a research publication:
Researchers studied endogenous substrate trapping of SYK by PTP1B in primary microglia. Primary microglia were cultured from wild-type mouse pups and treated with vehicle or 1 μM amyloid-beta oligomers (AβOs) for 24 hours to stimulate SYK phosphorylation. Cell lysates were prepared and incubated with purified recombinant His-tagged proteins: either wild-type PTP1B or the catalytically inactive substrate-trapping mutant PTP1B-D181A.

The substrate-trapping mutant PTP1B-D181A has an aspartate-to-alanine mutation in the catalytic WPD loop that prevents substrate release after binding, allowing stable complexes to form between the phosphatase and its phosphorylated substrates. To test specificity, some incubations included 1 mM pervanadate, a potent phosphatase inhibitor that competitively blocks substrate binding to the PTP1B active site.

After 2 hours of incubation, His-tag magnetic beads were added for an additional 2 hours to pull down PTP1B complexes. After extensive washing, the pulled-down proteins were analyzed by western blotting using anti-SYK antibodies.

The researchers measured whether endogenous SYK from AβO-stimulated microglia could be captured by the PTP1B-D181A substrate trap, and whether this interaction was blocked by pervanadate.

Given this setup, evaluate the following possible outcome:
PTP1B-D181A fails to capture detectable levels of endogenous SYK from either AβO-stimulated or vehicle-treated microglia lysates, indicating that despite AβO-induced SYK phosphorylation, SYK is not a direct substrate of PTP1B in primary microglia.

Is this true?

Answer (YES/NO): NO